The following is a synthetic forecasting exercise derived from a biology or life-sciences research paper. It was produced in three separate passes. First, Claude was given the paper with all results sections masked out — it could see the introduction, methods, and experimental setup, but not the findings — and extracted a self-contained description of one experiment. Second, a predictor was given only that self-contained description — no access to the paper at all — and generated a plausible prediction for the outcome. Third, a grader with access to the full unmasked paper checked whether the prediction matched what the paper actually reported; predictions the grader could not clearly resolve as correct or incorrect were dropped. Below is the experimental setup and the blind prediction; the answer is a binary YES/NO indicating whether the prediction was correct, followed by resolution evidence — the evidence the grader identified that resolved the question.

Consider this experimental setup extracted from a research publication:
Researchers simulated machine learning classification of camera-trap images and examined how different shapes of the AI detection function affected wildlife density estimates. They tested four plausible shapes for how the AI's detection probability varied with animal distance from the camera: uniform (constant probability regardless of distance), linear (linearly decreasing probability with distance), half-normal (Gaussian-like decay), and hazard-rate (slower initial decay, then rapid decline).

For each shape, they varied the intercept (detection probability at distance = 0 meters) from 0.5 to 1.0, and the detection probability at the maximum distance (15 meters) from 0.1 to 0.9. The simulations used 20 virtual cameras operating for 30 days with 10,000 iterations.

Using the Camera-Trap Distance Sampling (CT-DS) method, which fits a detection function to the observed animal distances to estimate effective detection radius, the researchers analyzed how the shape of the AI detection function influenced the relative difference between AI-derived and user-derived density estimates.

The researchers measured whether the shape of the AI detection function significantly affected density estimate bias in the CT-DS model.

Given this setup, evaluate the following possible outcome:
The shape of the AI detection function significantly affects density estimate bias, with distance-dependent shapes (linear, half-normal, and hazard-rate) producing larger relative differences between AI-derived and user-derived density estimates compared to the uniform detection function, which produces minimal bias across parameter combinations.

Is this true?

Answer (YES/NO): NO